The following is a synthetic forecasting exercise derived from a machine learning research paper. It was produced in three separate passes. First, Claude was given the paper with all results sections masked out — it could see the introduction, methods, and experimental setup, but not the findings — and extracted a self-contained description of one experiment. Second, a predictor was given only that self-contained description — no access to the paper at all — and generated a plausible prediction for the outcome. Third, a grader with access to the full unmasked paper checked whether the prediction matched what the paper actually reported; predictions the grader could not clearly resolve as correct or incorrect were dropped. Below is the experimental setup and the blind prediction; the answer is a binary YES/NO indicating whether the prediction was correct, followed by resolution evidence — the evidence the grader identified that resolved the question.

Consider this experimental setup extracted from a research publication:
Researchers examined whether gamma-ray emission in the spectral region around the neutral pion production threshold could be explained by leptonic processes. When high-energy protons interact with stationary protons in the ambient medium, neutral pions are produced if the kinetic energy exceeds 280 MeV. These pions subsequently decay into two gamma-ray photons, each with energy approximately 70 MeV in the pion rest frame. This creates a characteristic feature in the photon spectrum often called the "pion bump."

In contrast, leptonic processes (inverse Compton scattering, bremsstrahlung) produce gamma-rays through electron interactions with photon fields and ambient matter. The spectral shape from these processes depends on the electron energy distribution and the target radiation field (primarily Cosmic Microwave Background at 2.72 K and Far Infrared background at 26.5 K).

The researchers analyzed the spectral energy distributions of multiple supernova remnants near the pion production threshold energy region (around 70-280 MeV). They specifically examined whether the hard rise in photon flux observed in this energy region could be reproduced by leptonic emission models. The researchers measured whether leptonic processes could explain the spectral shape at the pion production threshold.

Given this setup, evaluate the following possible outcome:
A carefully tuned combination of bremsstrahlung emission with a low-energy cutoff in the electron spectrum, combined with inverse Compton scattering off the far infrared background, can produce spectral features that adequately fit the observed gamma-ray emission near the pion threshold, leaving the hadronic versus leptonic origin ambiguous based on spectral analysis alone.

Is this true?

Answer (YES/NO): NO